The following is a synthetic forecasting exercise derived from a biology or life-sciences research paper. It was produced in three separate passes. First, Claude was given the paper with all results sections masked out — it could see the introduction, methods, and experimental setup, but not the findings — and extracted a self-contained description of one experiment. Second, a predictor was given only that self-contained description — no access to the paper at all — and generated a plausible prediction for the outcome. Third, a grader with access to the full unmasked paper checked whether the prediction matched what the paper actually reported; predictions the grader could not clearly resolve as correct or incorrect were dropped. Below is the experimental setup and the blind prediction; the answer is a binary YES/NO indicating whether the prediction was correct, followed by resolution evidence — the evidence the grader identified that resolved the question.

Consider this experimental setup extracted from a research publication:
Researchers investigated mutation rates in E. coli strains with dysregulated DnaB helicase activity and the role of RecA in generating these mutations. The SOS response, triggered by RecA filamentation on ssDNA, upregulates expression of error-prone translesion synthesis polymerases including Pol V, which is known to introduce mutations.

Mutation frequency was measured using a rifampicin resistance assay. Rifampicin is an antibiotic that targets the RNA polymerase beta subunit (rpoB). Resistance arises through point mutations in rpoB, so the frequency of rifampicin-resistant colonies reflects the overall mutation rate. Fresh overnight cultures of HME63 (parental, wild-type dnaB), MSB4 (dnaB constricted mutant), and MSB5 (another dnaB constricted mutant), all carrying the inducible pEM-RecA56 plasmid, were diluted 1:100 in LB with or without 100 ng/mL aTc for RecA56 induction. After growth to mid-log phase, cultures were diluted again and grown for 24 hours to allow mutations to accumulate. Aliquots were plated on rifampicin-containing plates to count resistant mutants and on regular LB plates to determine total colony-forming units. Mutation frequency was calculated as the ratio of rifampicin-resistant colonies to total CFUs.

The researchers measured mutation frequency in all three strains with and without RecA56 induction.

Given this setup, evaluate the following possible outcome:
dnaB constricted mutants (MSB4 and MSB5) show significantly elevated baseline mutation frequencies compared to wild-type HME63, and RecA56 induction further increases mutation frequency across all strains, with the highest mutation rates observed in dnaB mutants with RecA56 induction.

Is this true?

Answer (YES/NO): NO